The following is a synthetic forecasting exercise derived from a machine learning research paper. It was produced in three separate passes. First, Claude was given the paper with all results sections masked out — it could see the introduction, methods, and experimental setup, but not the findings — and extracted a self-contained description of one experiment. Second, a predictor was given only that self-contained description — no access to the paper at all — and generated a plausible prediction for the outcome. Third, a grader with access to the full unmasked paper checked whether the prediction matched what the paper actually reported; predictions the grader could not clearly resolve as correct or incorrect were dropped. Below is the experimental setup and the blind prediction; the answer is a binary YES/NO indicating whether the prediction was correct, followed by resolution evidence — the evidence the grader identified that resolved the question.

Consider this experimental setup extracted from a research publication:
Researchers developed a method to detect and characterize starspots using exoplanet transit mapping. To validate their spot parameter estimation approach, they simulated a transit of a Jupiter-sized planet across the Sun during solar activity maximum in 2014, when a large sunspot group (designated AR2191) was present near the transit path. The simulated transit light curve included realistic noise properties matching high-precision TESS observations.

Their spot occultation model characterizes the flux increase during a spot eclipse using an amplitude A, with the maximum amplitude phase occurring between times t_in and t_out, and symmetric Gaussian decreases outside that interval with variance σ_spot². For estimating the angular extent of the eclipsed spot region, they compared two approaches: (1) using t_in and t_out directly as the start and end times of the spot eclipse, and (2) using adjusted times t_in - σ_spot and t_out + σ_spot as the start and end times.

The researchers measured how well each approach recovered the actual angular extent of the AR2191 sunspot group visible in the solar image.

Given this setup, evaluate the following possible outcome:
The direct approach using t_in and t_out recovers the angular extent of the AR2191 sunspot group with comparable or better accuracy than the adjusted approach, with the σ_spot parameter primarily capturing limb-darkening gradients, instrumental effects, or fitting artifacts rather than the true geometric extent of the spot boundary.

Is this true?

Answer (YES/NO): NO